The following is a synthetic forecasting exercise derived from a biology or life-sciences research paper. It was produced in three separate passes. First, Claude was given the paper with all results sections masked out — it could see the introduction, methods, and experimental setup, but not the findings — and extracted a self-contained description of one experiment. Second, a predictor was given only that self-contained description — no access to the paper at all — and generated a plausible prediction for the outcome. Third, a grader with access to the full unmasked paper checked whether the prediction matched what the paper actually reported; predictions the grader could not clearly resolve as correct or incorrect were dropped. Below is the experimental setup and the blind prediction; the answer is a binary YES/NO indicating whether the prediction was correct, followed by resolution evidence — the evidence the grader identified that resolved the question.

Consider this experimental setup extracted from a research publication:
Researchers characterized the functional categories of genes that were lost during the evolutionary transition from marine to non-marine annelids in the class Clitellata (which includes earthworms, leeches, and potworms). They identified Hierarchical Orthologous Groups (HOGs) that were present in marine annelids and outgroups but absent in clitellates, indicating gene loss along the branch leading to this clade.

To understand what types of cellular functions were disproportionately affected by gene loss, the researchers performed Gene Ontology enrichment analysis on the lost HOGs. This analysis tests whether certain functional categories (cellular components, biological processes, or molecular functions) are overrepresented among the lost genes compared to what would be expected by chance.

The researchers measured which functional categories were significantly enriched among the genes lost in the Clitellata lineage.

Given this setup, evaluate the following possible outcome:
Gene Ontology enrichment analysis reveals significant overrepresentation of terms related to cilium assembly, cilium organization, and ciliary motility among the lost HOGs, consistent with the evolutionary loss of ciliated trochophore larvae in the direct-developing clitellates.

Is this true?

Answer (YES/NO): NO